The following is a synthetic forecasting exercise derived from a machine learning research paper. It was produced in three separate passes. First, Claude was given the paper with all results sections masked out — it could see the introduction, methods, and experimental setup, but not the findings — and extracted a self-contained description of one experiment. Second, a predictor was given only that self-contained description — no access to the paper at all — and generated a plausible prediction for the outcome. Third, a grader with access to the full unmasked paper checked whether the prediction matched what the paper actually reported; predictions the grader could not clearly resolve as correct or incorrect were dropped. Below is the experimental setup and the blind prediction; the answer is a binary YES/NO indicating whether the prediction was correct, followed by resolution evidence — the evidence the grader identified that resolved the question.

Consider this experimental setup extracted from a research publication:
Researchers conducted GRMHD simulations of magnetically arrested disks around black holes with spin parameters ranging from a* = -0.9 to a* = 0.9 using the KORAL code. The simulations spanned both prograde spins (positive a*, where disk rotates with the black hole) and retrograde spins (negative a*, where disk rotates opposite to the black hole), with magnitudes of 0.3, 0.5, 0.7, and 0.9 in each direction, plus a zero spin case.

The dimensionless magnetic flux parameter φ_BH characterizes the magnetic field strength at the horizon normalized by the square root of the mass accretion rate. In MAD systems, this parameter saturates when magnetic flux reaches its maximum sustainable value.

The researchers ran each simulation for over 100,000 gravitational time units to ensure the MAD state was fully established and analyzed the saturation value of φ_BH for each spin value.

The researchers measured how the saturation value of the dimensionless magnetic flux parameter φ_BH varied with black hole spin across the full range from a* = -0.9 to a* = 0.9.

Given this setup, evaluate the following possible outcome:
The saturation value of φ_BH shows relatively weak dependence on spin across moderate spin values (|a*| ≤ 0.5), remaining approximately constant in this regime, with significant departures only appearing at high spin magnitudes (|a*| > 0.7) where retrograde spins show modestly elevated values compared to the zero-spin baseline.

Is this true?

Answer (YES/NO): NO